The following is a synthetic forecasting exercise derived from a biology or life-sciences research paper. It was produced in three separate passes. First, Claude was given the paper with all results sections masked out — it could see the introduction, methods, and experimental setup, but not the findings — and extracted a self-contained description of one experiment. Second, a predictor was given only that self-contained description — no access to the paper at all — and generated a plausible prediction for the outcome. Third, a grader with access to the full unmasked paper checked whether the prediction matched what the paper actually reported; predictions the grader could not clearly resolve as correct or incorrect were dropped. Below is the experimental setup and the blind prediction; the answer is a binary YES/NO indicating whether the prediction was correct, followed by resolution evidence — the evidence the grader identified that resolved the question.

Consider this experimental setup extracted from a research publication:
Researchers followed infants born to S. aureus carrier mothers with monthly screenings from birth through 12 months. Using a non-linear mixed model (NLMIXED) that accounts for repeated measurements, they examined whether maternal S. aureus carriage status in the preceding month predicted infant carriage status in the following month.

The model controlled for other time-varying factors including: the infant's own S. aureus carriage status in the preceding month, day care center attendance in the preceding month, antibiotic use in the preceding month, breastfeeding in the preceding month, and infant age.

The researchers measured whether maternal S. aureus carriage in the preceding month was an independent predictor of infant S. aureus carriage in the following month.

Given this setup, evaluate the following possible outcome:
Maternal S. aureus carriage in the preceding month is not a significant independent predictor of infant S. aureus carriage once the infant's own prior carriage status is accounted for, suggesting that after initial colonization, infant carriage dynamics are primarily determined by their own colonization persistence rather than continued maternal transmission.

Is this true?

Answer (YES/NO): NO